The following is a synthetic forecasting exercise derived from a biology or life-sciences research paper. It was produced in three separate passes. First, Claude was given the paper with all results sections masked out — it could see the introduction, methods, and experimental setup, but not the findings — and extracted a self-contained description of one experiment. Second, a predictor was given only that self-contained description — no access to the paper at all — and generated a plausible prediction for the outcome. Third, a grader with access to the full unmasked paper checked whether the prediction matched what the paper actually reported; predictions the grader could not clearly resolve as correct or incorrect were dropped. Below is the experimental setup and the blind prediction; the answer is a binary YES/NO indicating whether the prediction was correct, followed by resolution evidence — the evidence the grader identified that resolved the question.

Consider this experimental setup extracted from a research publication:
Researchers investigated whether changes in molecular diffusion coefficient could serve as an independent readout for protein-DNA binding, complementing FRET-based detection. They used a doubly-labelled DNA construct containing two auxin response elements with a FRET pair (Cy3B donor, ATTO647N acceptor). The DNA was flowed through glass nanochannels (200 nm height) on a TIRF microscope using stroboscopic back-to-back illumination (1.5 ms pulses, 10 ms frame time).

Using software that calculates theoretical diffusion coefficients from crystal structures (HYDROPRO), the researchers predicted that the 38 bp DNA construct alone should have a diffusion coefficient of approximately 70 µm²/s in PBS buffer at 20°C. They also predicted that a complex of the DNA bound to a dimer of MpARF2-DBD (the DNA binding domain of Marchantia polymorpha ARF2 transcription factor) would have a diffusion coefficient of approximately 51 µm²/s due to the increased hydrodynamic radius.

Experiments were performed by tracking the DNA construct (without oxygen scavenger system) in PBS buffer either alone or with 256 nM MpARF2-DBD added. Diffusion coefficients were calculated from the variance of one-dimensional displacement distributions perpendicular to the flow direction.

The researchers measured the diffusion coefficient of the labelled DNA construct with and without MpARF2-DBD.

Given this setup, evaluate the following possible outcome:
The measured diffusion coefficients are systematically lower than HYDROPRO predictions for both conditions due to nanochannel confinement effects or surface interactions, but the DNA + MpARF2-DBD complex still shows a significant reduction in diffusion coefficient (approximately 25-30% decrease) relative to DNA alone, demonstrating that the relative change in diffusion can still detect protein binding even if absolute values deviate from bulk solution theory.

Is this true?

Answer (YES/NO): NO